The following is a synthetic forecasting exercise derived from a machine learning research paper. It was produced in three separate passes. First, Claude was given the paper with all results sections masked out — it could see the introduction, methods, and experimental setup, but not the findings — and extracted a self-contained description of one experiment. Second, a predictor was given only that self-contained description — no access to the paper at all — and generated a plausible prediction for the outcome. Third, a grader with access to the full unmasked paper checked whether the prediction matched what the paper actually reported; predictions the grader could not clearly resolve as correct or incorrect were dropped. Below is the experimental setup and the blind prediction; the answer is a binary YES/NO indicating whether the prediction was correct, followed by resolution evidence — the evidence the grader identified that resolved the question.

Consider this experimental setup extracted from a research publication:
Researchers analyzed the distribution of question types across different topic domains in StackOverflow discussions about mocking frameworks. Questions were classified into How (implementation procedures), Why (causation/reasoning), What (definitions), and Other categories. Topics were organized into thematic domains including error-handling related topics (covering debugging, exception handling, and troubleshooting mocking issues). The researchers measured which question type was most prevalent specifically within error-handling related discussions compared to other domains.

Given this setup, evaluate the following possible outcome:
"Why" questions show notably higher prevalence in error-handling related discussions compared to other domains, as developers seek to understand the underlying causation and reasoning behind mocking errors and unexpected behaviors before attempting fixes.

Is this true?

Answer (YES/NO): YES